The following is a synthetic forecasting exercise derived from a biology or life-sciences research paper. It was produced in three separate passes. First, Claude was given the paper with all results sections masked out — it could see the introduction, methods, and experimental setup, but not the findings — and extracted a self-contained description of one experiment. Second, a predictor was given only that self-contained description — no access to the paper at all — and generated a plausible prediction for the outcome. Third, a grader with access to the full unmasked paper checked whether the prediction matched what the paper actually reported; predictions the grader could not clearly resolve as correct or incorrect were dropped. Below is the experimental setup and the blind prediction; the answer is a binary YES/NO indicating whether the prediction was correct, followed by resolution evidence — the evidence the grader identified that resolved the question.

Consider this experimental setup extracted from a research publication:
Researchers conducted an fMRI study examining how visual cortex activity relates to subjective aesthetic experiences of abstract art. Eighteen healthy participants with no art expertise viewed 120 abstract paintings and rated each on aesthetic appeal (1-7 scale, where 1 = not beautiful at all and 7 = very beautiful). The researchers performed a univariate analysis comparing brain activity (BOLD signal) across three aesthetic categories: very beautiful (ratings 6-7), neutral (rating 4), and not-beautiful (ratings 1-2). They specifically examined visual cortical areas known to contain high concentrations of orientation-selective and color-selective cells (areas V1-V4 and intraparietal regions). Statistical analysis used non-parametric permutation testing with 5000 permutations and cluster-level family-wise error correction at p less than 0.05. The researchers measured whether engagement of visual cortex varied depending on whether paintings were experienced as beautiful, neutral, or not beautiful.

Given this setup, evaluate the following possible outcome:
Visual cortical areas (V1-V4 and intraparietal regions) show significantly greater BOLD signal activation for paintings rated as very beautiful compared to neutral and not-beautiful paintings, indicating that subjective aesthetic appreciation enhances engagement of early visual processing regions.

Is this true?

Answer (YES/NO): YES